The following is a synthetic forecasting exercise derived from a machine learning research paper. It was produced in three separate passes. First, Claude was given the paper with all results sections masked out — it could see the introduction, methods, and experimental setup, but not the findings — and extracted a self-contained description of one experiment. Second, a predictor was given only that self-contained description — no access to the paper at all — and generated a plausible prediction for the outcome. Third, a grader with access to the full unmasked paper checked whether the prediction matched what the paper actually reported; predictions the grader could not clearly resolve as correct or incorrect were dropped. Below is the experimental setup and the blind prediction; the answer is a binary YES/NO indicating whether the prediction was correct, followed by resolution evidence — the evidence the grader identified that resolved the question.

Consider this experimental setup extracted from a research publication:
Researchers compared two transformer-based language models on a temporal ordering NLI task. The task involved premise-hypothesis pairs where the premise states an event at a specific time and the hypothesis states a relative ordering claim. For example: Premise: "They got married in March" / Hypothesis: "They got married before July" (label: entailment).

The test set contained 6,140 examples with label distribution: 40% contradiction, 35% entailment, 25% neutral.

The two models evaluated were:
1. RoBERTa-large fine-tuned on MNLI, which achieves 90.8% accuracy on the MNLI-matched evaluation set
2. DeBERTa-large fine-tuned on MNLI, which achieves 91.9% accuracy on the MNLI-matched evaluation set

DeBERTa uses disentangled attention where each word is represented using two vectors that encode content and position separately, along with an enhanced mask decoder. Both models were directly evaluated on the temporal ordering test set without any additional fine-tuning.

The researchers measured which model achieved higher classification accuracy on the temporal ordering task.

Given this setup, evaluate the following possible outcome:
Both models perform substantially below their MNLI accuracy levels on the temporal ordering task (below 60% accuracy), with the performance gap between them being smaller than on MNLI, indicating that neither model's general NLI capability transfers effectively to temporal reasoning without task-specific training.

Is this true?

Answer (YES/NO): NO